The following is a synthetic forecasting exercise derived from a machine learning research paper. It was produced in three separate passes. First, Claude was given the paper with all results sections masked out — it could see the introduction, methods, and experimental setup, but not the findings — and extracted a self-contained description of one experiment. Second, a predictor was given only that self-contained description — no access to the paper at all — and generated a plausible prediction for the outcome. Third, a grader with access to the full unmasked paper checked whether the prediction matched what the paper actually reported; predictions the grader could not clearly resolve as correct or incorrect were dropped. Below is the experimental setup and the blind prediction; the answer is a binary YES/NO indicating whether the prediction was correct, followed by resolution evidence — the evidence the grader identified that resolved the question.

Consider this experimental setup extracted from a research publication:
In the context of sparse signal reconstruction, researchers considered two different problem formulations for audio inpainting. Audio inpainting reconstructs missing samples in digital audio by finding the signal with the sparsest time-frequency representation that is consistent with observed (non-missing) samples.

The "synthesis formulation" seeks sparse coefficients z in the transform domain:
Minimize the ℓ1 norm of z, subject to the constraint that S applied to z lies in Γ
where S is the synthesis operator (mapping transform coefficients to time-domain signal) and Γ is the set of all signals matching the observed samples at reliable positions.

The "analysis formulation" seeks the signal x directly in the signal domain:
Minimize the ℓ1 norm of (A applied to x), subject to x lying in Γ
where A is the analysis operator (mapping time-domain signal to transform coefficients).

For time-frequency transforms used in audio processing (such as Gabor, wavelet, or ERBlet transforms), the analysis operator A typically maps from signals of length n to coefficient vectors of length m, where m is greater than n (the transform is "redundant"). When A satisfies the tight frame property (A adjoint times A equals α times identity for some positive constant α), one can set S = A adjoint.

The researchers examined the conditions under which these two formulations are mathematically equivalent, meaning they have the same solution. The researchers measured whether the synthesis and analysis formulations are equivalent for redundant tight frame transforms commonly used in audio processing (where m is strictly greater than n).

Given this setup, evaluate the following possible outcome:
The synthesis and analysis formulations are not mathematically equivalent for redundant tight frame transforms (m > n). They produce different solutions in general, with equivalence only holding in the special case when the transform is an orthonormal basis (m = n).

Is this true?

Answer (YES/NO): YES